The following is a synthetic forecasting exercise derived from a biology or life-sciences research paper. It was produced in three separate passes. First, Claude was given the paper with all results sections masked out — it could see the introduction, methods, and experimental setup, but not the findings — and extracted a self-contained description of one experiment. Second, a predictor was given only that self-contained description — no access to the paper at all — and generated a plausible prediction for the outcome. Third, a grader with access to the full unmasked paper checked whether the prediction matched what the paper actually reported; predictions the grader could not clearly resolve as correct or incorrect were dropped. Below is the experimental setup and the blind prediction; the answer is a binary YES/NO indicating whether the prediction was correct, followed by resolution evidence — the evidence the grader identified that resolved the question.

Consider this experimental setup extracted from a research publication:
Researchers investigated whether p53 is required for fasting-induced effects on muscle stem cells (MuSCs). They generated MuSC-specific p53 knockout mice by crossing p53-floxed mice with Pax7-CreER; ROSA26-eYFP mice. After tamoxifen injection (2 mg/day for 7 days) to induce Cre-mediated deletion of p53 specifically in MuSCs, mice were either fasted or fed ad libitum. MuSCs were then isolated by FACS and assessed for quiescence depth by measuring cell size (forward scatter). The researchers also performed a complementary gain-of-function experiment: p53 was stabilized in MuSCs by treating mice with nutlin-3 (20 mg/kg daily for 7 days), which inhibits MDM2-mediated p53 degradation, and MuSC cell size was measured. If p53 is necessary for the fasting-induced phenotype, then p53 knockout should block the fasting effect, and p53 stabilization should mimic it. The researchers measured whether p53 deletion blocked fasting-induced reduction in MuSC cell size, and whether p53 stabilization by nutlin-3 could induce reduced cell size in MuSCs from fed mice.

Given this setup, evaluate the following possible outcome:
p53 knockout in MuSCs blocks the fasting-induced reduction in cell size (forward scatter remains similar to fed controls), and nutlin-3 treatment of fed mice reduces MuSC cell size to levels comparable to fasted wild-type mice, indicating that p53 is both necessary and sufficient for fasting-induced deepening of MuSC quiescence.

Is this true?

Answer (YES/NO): NO